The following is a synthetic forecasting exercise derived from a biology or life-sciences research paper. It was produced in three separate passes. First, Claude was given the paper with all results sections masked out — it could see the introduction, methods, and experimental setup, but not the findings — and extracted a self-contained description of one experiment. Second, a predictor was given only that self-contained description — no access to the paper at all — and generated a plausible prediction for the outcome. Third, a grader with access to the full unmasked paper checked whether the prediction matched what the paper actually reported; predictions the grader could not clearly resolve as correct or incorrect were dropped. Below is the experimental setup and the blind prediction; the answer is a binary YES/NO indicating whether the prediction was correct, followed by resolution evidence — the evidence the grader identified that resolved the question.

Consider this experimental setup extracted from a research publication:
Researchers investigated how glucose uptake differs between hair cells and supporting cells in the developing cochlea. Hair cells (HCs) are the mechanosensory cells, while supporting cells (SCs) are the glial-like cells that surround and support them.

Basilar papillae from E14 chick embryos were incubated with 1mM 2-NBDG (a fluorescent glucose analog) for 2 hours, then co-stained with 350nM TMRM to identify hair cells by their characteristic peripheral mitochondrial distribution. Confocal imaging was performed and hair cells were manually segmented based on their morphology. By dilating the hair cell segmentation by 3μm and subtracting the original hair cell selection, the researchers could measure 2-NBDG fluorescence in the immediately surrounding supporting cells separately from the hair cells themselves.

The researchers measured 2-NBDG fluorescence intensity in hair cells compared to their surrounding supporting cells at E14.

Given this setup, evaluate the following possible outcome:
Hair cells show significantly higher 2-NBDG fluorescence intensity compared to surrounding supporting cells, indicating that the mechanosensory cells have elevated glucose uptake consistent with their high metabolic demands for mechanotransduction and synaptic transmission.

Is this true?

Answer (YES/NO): NO